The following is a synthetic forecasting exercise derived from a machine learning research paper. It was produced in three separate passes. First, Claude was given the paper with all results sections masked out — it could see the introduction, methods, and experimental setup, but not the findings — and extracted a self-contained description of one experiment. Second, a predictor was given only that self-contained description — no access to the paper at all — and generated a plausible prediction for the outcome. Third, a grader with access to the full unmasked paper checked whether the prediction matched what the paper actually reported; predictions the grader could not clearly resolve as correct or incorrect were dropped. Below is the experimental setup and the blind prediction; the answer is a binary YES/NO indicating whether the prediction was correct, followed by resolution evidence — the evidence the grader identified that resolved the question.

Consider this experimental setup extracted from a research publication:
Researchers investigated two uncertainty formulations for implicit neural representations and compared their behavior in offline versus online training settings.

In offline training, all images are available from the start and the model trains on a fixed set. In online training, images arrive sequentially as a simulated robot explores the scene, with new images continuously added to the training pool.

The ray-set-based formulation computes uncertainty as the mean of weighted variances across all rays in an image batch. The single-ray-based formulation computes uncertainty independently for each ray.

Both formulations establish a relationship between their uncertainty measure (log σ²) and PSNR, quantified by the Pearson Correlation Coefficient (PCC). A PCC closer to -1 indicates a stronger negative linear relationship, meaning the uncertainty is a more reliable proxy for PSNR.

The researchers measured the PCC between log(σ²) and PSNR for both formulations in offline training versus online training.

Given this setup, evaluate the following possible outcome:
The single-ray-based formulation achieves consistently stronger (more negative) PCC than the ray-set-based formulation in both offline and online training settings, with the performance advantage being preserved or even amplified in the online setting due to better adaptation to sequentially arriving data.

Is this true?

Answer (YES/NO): NO